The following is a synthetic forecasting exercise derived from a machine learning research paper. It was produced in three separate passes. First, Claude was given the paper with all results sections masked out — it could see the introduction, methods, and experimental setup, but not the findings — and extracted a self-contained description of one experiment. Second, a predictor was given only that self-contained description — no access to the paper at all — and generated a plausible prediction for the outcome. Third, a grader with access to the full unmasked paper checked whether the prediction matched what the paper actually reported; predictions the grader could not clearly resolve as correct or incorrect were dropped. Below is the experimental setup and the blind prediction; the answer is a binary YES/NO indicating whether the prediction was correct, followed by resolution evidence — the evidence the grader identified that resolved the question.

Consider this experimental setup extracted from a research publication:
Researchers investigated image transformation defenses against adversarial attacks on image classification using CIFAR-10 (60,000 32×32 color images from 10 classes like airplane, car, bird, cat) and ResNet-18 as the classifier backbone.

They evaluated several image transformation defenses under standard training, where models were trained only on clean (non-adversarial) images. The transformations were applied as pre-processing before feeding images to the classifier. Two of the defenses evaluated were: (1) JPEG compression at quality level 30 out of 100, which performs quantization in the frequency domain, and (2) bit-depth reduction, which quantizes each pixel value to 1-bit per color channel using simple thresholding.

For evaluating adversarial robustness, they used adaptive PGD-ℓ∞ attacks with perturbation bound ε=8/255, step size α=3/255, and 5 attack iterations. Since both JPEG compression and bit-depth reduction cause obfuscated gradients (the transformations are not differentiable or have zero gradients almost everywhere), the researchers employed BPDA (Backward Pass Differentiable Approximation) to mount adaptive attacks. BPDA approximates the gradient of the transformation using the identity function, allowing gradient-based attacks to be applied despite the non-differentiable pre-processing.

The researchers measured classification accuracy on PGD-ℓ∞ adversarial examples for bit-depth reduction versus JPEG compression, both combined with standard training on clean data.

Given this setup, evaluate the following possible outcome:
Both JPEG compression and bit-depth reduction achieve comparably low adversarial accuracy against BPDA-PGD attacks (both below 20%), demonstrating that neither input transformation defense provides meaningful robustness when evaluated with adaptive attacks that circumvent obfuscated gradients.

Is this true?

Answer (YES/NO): NO